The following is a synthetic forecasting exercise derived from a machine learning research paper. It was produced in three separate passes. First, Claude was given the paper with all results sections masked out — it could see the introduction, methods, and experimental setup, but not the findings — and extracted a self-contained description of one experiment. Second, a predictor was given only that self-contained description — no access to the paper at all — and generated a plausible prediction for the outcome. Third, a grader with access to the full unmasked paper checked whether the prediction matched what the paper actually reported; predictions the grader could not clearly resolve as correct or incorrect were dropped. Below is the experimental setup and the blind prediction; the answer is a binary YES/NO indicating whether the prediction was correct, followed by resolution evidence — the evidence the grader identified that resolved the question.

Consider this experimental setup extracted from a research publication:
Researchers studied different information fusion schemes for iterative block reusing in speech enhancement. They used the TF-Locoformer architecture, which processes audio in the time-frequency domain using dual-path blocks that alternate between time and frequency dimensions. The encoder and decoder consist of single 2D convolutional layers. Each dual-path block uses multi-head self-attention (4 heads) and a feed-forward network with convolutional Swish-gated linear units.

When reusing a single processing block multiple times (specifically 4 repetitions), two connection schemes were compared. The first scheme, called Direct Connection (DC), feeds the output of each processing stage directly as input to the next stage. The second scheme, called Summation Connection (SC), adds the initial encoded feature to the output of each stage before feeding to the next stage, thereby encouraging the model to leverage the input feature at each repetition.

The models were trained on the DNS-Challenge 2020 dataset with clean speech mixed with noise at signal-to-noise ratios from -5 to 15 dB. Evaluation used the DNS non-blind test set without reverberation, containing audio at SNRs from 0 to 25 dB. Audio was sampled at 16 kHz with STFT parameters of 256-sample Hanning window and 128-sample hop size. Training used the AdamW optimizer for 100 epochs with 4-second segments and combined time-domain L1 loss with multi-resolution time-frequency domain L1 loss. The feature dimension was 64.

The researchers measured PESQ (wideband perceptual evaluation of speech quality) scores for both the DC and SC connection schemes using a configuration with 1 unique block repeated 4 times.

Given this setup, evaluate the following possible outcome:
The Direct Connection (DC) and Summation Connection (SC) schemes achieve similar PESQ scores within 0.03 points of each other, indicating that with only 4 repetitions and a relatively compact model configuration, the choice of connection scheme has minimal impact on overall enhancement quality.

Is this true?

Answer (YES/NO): NO